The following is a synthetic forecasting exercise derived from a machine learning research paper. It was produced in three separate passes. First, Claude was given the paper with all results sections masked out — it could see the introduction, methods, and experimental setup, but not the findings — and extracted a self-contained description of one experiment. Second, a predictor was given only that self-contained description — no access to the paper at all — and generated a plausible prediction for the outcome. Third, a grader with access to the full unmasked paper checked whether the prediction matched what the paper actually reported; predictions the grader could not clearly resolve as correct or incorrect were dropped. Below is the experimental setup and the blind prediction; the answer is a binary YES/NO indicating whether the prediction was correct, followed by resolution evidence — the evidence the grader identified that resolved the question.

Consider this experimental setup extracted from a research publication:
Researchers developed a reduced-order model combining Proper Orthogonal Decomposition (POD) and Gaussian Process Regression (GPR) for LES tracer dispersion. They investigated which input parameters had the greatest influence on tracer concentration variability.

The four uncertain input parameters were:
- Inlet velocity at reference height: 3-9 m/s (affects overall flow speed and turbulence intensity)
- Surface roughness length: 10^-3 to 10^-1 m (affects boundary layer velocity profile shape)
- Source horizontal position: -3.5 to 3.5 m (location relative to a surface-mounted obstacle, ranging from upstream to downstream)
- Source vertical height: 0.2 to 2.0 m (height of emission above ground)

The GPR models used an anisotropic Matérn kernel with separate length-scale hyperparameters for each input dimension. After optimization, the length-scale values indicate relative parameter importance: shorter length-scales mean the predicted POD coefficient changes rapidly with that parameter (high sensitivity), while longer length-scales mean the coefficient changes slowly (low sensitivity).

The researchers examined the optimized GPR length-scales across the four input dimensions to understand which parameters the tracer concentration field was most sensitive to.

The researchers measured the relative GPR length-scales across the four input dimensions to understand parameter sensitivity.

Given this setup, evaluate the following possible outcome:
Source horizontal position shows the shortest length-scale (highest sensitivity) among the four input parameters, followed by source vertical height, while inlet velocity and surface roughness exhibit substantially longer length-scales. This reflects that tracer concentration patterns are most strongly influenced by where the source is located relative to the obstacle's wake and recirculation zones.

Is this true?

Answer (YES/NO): NO